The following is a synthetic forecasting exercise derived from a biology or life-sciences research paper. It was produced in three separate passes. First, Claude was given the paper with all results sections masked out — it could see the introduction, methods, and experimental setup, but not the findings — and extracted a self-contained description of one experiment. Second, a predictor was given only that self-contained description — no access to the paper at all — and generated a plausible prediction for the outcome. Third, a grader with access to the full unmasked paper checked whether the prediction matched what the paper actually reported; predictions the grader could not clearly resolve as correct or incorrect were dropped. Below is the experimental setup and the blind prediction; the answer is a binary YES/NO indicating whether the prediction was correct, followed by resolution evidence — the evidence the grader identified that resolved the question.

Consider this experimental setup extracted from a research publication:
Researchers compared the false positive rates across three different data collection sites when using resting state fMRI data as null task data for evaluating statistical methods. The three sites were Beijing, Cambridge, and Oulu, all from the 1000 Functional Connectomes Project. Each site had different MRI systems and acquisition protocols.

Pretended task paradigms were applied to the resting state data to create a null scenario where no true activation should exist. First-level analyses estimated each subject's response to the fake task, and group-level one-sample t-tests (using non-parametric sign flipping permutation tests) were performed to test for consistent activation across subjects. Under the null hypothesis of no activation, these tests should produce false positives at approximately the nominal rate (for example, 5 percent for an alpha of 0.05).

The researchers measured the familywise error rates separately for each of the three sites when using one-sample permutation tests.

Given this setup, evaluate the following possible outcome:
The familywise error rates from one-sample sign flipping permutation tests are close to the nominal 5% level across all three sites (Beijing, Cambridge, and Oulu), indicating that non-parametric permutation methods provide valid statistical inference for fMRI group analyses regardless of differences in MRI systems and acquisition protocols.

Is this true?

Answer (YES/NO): NO